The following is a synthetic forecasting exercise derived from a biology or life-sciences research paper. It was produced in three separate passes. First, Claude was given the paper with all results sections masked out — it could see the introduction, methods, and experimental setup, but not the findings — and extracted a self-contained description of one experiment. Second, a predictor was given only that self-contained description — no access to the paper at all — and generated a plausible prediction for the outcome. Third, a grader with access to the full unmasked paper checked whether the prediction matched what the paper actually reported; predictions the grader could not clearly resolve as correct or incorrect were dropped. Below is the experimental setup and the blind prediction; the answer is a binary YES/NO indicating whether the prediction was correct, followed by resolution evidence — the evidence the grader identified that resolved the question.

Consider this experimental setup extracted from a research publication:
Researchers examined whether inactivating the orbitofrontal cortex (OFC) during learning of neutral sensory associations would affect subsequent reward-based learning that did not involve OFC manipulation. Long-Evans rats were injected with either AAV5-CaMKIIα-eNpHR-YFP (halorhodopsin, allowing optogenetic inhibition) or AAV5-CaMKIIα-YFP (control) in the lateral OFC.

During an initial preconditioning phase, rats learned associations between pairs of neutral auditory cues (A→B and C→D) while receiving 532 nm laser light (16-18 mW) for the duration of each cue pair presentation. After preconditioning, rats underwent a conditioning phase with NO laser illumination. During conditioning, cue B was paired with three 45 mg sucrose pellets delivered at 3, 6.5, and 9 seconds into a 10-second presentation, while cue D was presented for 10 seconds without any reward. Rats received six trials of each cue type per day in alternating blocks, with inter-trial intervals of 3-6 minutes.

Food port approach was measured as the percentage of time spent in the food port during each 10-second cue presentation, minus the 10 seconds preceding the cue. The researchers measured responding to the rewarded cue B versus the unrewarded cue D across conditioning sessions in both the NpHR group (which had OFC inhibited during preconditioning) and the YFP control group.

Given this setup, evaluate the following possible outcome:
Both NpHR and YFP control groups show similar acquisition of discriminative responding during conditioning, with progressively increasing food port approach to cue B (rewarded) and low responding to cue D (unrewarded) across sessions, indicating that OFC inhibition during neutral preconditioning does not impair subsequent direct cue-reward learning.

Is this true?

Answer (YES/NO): YES